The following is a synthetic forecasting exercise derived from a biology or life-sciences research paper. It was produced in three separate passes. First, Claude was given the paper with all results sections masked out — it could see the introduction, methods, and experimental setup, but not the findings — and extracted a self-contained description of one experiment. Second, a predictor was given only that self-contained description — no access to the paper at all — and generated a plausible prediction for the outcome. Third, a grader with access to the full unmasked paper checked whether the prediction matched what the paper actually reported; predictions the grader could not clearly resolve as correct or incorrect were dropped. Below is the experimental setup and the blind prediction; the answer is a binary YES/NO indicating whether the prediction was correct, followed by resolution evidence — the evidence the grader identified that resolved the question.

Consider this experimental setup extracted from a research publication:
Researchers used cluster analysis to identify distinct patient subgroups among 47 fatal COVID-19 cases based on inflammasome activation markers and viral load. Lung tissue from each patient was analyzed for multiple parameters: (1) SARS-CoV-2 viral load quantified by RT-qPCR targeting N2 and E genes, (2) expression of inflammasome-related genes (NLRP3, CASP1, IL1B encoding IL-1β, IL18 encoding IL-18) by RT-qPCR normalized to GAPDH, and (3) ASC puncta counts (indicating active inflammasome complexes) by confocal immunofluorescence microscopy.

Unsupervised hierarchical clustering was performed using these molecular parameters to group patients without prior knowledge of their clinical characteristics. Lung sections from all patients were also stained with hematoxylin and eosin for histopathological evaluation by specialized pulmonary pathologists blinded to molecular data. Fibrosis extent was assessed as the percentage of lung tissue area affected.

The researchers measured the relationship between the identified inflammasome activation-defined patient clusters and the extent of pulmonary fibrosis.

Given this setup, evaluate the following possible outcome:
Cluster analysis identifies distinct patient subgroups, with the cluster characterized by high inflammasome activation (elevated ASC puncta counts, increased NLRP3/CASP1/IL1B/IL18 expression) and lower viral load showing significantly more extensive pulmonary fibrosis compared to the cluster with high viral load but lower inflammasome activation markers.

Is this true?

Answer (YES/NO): YES